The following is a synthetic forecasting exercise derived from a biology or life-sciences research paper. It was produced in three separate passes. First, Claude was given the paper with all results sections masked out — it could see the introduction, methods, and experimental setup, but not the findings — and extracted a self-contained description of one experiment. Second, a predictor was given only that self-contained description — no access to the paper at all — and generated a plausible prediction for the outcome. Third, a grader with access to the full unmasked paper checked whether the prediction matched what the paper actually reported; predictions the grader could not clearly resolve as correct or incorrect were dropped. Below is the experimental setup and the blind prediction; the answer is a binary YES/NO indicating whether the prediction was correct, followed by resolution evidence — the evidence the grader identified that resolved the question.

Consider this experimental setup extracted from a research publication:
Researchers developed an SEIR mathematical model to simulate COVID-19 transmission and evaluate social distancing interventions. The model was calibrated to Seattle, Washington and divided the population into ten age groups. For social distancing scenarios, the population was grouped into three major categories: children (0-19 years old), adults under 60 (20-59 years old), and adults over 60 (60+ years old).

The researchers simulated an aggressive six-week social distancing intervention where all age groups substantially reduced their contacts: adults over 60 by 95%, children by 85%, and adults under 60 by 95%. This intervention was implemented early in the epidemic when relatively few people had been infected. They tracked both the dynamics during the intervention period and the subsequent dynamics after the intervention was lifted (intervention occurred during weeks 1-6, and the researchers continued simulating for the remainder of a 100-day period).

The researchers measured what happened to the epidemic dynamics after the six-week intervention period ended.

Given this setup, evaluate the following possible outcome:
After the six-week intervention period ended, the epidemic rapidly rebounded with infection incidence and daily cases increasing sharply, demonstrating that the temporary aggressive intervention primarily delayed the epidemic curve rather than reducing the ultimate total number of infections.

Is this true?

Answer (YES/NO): YES